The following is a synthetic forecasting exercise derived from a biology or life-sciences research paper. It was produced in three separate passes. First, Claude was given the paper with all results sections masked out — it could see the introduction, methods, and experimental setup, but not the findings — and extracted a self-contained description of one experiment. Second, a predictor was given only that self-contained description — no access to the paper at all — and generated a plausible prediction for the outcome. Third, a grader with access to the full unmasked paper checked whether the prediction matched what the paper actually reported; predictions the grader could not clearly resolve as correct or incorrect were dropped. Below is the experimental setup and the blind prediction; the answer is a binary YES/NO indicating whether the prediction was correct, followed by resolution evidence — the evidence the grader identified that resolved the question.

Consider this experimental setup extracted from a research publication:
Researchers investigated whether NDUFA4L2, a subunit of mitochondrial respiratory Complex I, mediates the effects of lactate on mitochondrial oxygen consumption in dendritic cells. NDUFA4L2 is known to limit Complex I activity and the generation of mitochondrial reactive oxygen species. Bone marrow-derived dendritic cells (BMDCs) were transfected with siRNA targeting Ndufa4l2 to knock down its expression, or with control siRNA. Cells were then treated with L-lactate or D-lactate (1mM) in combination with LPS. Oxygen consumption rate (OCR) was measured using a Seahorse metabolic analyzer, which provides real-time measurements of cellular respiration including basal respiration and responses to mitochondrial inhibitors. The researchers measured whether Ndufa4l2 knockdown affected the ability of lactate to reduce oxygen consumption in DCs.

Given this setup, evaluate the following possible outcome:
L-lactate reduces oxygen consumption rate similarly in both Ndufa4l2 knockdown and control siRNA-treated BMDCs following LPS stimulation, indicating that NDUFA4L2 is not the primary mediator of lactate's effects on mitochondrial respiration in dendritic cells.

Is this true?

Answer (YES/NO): NO